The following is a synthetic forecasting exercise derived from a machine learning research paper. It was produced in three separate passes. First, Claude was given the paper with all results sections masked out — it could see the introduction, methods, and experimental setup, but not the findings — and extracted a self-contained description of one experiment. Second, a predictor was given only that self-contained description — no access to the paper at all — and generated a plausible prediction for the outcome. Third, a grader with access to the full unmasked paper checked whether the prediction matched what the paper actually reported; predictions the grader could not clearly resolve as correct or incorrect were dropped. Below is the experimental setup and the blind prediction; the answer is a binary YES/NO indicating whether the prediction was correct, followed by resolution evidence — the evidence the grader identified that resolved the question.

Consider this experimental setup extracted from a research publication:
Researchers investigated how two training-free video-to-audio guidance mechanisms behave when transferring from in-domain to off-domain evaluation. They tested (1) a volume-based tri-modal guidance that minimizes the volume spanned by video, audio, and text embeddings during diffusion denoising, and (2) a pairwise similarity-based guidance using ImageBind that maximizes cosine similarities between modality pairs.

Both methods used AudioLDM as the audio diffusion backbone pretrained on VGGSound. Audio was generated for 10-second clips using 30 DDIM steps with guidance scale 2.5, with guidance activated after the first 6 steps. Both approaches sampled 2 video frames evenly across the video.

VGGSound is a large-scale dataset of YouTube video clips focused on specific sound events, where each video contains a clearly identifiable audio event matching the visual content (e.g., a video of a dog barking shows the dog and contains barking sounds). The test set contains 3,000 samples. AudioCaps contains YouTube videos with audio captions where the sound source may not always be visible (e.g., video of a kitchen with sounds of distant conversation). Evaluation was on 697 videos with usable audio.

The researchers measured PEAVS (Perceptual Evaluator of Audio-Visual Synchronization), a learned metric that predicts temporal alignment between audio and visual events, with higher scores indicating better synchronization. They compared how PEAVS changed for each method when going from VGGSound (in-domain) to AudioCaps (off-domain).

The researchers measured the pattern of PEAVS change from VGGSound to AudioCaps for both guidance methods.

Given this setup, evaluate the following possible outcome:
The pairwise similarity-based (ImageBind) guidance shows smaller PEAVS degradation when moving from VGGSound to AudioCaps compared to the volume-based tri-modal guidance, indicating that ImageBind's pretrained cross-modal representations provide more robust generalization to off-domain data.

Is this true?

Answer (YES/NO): NO